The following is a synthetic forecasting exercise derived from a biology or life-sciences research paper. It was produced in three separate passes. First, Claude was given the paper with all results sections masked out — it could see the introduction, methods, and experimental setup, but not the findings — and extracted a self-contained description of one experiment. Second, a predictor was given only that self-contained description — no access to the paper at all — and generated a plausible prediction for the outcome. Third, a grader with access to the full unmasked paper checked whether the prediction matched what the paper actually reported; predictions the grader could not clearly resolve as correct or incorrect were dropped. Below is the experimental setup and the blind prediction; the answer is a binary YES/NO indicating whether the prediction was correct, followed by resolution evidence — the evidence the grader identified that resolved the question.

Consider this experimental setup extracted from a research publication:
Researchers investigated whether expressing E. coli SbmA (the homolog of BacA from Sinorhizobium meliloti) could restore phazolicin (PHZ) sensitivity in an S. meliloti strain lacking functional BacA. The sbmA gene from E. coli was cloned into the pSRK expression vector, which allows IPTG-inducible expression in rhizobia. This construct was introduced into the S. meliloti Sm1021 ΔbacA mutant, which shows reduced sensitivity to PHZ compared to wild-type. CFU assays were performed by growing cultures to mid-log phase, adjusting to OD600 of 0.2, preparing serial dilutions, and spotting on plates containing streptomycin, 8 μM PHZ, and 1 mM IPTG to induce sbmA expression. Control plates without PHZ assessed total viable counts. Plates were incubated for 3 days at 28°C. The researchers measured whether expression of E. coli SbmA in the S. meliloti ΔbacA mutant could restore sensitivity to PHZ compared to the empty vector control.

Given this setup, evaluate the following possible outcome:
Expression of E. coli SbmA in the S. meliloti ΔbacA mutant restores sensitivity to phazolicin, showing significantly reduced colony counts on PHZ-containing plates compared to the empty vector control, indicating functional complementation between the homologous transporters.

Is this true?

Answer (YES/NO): YES